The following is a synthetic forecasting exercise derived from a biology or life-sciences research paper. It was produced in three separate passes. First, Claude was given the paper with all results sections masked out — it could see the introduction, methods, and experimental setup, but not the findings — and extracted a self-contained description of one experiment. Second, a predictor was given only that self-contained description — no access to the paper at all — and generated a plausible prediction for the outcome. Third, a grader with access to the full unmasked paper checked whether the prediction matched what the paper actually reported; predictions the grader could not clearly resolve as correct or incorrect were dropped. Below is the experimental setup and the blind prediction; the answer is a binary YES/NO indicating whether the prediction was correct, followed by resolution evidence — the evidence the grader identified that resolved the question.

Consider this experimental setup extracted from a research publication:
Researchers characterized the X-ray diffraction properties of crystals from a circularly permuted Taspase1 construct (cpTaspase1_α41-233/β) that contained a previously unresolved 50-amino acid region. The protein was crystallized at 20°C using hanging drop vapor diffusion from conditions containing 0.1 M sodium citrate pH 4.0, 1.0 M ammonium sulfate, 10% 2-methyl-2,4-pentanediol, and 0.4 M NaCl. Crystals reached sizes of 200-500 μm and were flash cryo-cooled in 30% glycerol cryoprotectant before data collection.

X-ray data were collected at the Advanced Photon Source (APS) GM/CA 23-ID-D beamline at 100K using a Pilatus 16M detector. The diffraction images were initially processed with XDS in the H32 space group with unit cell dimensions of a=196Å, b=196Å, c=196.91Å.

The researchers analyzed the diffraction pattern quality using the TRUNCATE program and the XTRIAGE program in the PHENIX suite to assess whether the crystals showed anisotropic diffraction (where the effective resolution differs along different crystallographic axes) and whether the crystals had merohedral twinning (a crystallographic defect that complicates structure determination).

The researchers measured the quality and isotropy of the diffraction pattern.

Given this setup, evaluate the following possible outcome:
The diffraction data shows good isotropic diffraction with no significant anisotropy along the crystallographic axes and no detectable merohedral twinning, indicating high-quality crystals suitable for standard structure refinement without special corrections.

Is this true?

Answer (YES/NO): NO